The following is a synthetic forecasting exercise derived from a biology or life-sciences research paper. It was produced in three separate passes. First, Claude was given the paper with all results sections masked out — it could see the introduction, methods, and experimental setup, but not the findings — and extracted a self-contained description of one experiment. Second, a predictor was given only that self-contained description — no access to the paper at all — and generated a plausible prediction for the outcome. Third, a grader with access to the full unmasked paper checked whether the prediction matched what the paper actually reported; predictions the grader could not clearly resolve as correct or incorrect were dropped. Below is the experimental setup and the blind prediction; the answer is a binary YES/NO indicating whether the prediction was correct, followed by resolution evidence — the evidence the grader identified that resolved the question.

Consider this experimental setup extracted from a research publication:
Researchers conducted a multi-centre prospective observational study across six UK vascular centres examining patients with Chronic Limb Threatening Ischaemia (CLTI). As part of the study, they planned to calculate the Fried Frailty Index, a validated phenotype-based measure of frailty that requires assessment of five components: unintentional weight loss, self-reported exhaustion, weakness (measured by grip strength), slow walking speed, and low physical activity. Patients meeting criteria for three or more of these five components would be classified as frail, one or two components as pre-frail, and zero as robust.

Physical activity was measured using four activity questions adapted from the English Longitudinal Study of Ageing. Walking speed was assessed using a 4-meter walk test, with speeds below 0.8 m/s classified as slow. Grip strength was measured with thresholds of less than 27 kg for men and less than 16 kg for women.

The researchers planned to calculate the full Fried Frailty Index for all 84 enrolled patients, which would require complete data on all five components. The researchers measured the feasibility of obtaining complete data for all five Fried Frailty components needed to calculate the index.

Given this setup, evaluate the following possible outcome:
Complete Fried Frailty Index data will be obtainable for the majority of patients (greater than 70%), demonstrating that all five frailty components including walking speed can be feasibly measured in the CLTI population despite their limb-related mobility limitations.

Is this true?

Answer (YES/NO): NO